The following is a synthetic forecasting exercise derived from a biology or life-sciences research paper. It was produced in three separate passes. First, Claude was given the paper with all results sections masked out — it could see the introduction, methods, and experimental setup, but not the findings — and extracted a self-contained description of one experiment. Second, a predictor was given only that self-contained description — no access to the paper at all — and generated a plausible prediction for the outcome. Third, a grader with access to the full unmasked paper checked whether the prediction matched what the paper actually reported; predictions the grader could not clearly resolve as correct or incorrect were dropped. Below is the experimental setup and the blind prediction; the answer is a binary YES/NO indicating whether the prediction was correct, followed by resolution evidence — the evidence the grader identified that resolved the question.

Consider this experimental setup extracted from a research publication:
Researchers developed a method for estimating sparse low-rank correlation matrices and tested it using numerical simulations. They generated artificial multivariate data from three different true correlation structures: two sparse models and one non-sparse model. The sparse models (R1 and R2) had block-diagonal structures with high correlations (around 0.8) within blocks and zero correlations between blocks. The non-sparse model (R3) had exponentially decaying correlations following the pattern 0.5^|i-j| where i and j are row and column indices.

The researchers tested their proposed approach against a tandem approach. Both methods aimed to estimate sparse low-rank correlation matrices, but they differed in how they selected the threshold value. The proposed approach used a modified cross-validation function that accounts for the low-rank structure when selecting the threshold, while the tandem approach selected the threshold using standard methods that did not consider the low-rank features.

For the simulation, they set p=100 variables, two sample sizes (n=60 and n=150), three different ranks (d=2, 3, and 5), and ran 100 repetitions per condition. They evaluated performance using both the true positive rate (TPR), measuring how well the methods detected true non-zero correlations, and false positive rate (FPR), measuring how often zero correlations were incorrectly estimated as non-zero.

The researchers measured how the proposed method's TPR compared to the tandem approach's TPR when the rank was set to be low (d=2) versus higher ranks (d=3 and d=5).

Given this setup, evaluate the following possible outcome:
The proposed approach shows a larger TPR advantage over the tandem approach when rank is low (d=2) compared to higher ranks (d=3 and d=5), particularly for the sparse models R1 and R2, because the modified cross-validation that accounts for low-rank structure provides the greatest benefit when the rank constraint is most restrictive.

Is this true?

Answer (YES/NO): NO